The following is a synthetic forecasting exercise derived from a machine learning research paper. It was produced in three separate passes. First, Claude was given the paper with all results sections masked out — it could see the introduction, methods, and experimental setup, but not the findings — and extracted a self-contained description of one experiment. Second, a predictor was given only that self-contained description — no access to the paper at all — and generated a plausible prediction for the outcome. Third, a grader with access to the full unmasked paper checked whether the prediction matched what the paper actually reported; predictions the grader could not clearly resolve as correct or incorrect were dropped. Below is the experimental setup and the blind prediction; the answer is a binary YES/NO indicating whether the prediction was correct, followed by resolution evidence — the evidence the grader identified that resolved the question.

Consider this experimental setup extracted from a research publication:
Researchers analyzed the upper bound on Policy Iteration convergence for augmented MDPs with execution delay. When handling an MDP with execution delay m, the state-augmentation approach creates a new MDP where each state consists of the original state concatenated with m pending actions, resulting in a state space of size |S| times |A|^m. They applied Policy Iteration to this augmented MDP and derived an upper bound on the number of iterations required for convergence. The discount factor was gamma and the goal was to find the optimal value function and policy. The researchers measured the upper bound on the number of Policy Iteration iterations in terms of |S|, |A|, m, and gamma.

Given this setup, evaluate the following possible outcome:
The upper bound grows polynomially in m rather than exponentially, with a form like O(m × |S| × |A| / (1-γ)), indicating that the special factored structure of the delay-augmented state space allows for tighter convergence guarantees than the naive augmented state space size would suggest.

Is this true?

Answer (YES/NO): NO